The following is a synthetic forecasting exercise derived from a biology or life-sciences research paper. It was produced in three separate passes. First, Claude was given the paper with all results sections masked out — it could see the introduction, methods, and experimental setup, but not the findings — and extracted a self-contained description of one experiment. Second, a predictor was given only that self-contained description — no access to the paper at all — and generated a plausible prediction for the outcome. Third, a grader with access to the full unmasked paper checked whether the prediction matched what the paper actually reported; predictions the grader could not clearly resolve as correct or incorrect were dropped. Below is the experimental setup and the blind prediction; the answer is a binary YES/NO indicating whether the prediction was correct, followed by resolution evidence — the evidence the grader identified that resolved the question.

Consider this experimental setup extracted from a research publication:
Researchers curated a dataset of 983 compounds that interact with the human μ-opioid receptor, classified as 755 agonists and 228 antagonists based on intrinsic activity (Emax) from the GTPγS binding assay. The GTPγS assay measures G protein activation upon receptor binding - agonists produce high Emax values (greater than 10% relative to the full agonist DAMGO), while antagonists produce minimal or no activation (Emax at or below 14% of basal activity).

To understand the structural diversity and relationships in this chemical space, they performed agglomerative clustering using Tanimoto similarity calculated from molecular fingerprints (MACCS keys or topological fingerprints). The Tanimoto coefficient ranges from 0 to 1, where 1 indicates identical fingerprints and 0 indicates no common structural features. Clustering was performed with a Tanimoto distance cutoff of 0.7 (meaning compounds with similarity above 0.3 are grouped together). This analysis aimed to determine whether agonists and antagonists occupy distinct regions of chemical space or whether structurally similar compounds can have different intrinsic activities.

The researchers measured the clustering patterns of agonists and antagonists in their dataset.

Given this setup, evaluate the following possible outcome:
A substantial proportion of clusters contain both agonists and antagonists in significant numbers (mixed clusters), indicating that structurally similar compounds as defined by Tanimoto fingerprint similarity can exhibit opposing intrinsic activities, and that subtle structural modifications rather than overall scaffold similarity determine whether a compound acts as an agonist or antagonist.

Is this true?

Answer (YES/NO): YES